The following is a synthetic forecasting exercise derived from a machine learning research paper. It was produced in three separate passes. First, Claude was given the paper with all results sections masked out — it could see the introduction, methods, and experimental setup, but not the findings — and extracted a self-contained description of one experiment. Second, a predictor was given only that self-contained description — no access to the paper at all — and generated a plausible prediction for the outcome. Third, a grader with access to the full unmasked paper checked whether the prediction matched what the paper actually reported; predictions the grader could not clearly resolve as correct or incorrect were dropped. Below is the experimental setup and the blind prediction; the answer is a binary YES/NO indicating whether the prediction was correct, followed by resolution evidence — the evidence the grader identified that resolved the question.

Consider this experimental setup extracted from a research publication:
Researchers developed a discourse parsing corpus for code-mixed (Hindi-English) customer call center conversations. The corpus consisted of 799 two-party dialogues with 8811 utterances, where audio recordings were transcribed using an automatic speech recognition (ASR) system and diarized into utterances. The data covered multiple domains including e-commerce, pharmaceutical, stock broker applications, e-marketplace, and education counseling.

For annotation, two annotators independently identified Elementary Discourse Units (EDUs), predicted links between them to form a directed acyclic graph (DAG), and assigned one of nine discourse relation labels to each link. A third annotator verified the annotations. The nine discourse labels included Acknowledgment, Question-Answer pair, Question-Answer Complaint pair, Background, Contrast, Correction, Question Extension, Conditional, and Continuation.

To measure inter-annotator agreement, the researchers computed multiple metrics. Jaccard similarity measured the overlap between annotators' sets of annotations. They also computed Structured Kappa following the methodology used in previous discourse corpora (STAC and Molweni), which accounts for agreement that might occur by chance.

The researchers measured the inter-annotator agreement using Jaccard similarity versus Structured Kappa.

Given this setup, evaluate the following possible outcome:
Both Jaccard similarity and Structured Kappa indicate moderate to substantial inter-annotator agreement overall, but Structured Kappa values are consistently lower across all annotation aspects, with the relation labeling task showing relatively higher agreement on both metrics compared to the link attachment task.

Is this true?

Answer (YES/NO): NO